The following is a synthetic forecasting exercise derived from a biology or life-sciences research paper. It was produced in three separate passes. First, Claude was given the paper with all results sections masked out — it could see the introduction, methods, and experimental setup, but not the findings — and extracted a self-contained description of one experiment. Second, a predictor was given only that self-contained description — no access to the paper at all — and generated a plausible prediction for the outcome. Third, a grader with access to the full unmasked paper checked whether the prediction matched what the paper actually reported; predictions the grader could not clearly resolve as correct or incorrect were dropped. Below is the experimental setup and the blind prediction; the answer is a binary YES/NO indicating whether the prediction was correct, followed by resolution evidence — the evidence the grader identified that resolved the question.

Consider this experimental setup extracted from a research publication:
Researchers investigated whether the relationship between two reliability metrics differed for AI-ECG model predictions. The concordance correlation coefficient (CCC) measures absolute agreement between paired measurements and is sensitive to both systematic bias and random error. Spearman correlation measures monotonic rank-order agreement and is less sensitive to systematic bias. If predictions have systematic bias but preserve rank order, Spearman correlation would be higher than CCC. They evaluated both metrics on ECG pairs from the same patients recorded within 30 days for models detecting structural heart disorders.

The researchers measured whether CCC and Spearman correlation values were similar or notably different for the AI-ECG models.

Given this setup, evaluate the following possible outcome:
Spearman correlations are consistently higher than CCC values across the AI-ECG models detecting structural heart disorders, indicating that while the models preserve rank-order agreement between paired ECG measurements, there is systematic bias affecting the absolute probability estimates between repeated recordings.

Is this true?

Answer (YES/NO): NO